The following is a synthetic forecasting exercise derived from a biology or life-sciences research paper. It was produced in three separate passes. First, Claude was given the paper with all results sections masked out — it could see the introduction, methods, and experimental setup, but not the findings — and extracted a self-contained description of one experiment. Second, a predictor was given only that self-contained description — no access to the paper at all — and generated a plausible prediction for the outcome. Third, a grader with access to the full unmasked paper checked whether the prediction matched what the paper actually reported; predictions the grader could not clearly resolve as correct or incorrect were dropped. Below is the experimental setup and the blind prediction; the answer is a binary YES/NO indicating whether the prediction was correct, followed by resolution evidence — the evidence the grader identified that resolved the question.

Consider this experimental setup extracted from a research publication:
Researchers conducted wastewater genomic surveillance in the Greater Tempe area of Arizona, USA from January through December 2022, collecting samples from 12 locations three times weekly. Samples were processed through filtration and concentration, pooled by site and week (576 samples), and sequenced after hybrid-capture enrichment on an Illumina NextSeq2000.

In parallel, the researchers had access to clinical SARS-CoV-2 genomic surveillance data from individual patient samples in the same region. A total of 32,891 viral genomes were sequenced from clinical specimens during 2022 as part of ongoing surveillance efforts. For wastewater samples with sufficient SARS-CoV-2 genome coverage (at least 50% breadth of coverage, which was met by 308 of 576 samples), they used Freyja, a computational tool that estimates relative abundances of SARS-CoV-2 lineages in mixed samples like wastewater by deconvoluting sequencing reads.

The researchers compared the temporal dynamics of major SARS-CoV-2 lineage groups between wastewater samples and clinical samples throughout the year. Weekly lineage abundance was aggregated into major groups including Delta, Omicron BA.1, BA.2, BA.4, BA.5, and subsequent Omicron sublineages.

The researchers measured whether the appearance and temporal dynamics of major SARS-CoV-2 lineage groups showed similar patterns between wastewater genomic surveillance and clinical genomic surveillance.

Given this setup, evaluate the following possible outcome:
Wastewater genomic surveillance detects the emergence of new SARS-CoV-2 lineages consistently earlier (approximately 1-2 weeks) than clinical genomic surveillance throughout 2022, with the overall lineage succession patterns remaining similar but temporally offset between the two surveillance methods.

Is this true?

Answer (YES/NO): NO